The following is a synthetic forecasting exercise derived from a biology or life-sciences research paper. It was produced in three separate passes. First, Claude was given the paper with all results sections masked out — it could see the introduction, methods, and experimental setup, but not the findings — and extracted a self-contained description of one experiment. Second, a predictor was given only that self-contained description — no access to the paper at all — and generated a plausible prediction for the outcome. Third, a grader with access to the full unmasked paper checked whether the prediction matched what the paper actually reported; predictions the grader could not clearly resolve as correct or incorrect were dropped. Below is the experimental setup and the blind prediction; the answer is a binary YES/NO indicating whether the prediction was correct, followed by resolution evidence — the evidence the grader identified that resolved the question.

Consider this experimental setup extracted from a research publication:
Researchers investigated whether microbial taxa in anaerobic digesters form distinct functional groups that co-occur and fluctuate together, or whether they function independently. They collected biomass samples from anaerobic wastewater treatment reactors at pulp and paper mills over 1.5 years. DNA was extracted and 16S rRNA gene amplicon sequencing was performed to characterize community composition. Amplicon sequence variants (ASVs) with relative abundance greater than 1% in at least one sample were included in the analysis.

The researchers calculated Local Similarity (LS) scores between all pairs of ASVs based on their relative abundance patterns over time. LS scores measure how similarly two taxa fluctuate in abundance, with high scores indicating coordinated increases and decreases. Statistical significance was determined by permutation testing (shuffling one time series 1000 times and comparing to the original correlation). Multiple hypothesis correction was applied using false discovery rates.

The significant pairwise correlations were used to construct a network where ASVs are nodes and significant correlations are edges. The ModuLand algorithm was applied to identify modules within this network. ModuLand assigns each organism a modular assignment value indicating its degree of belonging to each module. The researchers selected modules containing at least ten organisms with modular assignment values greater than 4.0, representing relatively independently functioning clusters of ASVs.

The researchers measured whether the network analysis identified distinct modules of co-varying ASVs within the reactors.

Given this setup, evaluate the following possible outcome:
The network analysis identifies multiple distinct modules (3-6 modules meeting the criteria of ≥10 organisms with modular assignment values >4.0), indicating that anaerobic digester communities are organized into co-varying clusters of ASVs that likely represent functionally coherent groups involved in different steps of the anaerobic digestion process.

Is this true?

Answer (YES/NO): NO